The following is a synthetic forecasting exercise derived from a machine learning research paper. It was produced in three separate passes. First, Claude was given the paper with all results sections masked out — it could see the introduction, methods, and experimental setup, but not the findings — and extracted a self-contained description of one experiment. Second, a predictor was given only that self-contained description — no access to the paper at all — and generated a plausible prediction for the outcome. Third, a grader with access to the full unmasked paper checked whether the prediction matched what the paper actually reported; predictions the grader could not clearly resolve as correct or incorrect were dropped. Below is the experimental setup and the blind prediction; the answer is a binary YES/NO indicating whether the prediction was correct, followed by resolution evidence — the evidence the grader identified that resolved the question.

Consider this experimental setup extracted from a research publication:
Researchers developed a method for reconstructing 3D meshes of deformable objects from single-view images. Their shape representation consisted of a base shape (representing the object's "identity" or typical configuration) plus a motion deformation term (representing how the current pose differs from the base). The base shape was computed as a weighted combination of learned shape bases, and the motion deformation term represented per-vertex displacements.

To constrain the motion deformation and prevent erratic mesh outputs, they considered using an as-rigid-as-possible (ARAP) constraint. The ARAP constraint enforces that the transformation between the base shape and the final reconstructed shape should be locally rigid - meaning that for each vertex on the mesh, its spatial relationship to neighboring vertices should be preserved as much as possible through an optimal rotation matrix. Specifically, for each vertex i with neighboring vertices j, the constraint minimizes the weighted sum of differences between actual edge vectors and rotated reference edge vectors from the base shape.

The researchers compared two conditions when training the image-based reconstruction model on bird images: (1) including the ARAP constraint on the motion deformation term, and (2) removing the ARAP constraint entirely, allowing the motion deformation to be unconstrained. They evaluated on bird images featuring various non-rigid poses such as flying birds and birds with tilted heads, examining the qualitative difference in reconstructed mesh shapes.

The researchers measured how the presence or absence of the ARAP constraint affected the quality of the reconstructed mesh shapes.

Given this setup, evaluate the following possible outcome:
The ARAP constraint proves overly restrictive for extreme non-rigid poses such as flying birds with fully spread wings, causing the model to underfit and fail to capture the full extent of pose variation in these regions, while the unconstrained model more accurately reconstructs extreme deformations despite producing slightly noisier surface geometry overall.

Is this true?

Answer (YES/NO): NO